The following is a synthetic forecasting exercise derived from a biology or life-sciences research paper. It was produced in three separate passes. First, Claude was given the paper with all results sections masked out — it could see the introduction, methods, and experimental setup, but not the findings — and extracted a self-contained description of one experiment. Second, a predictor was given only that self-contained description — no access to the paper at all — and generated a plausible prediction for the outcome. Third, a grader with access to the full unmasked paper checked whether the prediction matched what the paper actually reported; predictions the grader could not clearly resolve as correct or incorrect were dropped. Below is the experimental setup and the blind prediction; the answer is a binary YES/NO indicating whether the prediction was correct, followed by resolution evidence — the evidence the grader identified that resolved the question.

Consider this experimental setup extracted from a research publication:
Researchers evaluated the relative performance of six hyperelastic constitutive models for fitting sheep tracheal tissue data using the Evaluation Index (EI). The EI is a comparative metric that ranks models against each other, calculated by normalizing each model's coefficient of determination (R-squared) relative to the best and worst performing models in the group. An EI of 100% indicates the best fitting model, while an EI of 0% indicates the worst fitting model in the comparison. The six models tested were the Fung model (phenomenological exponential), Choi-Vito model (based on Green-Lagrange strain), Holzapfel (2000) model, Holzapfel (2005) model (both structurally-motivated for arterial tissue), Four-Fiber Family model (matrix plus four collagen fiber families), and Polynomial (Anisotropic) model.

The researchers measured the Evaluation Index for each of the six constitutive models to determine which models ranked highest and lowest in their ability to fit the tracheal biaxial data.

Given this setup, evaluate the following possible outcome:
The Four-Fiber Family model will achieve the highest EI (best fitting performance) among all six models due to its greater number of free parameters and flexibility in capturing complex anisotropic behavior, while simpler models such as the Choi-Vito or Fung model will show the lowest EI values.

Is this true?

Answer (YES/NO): NO